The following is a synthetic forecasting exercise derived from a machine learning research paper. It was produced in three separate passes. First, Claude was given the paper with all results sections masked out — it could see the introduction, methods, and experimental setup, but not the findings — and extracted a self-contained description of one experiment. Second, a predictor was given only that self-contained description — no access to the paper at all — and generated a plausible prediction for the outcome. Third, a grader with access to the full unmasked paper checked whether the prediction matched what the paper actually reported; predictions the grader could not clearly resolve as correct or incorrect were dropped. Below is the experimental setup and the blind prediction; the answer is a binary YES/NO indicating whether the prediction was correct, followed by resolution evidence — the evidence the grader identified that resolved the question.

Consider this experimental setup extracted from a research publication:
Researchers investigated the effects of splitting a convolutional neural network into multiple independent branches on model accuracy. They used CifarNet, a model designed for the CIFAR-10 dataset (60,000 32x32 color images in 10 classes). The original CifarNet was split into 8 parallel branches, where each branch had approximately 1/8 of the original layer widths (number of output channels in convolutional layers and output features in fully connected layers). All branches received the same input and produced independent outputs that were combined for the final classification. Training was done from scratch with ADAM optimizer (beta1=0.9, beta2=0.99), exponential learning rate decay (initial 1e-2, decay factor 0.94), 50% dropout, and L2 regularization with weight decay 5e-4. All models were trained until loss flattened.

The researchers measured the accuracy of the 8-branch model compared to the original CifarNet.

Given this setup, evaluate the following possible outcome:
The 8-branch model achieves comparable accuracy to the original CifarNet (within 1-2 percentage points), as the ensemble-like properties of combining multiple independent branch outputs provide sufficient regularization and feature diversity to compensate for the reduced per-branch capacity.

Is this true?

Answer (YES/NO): NO